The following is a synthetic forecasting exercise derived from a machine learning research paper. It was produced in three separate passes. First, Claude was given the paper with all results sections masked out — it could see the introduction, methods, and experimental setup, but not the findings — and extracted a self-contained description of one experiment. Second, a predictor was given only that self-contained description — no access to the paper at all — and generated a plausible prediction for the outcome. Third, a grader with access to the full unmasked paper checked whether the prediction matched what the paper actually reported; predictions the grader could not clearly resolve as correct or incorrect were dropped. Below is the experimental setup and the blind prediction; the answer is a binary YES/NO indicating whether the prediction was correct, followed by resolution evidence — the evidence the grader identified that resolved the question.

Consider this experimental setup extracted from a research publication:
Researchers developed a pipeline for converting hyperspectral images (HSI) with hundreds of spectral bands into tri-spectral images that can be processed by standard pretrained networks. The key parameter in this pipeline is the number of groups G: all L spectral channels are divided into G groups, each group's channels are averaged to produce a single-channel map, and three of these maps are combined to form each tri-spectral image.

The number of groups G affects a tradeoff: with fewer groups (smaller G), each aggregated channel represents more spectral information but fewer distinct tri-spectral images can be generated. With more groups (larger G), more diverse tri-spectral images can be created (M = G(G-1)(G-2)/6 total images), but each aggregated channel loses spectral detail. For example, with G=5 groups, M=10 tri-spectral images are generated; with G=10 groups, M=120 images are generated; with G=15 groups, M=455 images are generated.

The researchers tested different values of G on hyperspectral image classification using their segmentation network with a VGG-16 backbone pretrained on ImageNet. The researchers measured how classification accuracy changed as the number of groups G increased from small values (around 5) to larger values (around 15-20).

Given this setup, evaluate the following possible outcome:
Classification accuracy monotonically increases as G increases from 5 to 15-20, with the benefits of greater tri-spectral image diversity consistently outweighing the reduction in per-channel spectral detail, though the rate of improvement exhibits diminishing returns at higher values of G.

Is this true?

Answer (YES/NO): NO